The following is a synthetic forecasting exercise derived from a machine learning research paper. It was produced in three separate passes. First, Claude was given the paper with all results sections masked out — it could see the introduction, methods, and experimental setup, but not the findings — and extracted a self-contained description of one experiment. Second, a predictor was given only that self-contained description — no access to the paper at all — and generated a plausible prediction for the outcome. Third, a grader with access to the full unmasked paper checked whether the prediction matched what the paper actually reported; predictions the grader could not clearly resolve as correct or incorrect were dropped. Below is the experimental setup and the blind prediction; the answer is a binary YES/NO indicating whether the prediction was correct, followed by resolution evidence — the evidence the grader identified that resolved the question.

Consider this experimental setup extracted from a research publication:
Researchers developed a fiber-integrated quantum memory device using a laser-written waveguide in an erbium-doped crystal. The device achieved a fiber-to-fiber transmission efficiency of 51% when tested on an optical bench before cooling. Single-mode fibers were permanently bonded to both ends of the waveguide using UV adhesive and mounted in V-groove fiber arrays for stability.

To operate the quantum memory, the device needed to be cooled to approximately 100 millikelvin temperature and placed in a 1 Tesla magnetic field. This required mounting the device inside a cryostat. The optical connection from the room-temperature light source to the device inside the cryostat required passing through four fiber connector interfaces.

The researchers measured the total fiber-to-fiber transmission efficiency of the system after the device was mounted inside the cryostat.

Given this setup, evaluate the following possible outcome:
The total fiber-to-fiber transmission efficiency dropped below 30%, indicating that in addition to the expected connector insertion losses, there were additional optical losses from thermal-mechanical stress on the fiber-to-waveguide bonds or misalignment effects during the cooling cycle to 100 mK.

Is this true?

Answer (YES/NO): NO